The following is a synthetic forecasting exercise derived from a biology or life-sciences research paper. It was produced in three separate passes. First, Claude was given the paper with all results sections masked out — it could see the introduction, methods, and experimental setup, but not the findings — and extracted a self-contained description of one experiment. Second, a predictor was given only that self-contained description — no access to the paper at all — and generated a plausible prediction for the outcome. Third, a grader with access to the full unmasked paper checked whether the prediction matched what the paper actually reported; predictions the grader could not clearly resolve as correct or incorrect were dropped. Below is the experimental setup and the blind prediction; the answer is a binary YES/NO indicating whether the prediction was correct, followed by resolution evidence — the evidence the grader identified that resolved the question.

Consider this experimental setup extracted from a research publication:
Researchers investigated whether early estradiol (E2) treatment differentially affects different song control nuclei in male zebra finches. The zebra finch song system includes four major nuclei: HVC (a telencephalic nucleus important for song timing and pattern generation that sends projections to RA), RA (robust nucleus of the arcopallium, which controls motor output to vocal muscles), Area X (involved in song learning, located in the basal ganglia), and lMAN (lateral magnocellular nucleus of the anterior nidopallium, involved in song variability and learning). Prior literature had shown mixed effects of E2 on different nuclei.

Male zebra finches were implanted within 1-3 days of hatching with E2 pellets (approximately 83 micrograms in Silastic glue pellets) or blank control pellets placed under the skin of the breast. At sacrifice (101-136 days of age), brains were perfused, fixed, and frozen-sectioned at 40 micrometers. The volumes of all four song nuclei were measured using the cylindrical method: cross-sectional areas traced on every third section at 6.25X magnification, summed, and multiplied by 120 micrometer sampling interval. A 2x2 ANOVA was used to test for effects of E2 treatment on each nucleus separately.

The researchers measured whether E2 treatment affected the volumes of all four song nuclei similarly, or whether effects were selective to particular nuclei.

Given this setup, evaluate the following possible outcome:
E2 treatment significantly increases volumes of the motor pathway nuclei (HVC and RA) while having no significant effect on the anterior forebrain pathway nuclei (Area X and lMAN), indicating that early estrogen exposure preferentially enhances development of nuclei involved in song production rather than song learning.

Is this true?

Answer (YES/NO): NO